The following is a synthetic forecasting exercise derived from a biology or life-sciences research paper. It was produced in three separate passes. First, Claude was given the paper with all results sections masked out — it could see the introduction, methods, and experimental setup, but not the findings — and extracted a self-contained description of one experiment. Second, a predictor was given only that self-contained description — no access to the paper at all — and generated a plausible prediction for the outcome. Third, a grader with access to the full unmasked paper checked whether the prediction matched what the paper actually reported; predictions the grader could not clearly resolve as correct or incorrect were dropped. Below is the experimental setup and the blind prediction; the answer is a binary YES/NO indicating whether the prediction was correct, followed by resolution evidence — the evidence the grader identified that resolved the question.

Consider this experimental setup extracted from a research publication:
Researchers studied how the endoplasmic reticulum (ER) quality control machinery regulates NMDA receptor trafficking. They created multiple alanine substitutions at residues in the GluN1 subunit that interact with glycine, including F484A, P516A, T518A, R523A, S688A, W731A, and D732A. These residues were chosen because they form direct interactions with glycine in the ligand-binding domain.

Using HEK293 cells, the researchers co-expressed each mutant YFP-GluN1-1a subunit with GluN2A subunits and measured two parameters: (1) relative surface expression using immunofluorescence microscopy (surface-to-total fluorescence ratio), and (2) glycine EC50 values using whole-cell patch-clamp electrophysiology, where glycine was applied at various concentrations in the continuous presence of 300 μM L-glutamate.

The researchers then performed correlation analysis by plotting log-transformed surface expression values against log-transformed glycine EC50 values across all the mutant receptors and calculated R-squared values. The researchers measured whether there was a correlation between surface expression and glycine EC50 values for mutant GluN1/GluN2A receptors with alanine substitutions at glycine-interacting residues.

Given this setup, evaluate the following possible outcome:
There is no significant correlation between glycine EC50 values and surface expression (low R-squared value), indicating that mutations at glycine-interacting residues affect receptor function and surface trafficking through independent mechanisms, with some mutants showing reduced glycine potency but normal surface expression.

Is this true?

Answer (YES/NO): NO